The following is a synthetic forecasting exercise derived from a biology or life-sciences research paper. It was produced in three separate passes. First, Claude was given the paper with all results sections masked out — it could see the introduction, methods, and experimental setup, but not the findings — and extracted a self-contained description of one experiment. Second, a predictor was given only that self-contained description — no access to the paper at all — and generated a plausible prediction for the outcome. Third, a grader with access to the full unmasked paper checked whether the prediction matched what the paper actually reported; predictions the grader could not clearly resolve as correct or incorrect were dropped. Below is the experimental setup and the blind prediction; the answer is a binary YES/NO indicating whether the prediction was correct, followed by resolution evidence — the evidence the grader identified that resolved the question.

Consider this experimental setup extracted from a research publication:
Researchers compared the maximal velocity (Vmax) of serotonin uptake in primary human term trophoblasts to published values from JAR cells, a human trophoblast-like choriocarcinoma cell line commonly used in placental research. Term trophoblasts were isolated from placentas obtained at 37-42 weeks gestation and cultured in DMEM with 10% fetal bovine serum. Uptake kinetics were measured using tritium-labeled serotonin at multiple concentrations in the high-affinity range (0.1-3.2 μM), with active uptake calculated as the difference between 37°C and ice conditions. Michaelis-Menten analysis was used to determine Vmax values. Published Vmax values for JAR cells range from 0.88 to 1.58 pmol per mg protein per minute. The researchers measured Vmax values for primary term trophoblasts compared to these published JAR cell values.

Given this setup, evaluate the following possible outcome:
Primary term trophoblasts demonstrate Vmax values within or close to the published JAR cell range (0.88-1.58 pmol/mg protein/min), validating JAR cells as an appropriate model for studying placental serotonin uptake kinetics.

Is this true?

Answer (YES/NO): NO